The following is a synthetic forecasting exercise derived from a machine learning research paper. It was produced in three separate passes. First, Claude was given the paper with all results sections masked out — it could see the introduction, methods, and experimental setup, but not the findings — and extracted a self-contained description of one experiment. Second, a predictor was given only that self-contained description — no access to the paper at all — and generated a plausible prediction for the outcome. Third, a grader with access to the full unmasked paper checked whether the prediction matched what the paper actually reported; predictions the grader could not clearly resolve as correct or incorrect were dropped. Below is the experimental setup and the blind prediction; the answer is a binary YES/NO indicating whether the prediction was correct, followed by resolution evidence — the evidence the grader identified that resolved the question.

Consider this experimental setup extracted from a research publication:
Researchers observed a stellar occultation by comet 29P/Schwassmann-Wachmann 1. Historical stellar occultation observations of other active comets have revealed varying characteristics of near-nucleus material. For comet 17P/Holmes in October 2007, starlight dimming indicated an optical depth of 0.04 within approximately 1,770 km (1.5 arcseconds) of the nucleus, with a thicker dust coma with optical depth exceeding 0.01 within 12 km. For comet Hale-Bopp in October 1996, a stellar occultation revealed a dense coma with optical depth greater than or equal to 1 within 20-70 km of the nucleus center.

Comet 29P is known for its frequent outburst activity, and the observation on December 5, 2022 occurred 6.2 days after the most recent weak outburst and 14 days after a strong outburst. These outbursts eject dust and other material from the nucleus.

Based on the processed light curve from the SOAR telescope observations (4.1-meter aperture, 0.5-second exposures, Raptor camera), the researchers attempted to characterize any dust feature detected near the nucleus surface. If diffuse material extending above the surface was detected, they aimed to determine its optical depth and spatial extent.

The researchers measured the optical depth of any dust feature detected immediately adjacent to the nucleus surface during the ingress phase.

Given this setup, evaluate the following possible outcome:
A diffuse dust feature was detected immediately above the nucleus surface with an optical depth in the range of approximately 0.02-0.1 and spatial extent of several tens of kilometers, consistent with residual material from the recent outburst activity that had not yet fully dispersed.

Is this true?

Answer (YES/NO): NO